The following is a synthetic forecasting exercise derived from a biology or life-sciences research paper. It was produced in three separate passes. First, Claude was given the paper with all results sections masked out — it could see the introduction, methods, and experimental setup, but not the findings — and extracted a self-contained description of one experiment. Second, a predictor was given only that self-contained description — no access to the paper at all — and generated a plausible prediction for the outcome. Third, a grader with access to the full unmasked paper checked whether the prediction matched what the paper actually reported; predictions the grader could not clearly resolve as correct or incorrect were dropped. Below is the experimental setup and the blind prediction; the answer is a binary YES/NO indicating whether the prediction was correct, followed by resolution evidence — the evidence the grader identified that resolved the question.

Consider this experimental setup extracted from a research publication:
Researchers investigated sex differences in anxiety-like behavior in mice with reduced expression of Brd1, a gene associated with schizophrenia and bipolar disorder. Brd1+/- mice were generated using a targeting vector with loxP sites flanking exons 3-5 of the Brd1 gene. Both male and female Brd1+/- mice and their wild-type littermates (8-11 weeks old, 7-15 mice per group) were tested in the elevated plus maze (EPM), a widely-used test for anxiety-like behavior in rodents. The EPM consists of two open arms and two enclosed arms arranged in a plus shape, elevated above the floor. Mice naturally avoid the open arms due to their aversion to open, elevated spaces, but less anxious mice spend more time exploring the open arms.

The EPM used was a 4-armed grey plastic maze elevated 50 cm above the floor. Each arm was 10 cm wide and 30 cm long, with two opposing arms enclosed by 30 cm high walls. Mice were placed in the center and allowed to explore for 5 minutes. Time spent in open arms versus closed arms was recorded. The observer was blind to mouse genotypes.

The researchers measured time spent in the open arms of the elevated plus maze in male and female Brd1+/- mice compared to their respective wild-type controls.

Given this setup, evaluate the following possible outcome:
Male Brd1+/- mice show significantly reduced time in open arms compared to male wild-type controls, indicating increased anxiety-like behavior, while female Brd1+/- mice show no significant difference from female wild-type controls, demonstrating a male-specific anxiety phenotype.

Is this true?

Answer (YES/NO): NO